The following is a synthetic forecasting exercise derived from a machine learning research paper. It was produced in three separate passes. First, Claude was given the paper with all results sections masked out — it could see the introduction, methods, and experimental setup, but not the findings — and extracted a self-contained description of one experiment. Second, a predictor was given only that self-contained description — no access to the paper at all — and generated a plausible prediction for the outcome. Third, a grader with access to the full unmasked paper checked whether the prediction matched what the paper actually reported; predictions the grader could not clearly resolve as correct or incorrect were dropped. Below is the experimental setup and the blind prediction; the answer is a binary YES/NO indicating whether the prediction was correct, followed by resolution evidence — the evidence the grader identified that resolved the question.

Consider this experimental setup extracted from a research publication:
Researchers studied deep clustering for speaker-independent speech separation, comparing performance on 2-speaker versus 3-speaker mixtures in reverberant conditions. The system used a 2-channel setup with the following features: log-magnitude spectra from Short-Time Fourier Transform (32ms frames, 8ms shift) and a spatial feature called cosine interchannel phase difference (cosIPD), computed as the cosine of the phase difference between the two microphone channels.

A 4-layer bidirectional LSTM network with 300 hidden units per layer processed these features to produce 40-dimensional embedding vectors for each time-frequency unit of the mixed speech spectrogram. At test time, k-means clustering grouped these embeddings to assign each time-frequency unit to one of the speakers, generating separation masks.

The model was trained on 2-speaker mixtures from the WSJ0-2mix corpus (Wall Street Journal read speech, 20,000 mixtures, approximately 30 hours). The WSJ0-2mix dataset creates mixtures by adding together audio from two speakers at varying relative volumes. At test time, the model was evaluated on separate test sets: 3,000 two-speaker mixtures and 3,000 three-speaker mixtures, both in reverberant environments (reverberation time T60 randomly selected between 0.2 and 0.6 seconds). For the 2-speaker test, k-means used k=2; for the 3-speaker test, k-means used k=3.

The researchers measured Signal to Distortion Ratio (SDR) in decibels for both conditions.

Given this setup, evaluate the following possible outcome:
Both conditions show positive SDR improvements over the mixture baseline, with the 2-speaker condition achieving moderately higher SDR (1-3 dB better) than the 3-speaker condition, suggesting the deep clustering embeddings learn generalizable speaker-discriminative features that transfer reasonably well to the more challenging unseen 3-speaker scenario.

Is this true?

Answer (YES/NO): NO